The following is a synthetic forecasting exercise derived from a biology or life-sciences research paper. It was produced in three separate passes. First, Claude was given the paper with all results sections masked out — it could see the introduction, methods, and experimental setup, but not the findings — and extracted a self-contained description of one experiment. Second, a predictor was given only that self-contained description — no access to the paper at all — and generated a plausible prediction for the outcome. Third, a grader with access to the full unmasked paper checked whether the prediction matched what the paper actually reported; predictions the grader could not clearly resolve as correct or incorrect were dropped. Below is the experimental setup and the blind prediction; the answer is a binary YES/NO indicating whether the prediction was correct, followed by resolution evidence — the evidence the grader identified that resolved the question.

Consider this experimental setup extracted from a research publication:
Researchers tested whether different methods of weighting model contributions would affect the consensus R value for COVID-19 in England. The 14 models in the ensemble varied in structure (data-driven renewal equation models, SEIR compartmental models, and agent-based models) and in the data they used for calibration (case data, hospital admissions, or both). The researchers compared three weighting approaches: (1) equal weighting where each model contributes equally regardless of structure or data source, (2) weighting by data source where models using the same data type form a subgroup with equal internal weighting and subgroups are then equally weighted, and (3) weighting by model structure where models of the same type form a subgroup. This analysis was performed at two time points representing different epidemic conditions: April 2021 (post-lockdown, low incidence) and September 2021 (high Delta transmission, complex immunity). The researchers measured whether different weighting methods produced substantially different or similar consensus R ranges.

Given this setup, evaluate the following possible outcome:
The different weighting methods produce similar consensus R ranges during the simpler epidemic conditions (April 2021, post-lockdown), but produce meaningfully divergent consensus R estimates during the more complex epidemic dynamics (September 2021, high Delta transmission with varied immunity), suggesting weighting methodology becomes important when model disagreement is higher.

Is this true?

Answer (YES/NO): NO